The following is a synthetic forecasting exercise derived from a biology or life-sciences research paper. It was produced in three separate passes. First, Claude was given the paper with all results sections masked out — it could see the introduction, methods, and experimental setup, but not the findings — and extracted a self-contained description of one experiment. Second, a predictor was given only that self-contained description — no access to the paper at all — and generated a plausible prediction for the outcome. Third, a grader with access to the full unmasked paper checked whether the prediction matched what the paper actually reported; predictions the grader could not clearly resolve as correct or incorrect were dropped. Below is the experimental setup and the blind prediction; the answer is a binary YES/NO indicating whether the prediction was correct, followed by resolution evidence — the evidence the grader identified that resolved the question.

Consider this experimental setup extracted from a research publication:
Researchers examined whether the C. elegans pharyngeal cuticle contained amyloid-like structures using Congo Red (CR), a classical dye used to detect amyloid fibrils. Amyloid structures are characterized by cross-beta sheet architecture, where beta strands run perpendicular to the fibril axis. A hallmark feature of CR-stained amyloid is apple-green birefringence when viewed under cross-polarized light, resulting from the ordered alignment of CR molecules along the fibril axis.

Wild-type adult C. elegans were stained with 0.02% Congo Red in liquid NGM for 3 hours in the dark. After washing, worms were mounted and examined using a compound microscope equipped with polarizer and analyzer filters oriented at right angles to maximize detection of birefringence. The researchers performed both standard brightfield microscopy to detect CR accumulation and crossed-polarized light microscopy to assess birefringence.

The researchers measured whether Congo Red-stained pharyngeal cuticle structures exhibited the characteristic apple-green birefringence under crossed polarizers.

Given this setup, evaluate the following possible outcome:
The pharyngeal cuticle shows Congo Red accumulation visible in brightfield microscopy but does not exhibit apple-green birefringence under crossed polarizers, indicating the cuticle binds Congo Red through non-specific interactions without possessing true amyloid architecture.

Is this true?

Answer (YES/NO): YES